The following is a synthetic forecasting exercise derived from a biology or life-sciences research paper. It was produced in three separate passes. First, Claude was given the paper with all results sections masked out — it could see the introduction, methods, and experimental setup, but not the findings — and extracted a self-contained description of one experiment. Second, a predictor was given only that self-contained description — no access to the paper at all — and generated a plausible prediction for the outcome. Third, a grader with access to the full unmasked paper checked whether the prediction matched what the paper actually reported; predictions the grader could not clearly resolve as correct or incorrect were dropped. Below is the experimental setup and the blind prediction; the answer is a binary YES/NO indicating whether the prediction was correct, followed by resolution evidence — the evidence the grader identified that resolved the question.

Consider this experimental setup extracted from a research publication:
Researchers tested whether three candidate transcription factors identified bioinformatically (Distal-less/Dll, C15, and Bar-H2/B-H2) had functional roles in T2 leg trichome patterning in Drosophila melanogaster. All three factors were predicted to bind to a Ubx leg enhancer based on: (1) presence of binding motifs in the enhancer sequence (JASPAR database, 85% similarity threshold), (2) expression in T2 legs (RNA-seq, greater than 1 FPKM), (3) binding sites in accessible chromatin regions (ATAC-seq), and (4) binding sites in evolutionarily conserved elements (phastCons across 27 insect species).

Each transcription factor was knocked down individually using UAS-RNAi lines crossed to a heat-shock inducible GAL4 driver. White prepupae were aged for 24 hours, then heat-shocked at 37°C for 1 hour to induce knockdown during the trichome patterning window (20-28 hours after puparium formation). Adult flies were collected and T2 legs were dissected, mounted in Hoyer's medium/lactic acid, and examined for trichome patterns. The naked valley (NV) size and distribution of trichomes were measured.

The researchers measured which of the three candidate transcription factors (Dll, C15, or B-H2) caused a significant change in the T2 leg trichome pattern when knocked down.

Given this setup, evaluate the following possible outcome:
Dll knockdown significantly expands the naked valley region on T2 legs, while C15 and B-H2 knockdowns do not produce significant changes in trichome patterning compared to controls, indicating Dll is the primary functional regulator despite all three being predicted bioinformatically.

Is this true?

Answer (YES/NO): YES